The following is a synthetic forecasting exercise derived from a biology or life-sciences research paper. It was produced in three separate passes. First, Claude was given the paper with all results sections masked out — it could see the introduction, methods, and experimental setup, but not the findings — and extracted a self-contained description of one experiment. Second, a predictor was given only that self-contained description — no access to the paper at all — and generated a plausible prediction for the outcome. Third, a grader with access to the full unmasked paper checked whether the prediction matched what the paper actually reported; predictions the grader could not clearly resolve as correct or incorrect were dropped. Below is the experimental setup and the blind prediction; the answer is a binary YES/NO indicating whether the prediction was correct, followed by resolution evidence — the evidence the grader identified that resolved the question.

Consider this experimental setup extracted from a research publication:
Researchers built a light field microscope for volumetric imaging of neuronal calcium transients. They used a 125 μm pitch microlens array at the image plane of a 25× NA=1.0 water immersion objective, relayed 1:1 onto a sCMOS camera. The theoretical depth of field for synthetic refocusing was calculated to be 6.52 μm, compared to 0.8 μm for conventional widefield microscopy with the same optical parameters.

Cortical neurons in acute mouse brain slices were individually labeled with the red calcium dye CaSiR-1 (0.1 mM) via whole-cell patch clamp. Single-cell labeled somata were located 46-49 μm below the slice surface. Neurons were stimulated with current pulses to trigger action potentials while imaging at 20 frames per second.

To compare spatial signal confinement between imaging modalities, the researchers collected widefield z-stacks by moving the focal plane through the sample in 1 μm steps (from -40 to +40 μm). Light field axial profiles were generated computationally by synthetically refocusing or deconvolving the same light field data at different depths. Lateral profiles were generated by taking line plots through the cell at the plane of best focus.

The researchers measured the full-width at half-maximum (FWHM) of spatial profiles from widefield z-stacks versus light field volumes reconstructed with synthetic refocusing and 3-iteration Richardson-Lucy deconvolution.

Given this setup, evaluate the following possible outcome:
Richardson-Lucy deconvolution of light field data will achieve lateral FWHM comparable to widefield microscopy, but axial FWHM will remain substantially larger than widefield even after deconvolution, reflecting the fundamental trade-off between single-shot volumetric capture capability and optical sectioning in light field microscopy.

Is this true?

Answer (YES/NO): NO